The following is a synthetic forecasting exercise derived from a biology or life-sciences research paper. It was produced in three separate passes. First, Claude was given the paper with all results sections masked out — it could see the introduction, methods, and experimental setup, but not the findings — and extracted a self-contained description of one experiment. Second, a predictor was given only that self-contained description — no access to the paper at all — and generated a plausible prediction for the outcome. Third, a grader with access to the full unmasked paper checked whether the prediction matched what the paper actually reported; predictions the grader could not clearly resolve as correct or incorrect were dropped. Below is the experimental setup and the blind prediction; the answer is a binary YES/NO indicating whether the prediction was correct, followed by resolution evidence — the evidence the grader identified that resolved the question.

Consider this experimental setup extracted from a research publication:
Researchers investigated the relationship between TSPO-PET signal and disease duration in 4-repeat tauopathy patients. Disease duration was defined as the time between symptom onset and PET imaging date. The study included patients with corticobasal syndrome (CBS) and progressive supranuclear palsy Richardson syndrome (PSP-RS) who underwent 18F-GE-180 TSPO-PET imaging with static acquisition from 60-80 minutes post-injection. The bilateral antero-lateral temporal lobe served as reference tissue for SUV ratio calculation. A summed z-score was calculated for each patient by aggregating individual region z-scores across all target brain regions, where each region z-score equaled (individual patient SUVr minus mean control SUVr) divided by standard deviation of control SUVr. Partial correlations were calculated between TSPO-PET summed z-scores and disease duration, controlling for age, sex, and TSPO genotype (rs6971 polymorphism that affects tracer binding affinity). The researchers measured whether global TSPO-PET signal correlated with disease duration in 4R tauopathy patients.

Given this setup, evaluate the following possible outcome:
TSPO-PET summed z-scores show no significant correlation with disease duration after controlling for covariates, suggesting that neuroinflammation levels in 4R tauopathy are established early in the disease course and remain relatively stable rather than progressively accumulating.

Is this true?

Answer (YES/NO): YES